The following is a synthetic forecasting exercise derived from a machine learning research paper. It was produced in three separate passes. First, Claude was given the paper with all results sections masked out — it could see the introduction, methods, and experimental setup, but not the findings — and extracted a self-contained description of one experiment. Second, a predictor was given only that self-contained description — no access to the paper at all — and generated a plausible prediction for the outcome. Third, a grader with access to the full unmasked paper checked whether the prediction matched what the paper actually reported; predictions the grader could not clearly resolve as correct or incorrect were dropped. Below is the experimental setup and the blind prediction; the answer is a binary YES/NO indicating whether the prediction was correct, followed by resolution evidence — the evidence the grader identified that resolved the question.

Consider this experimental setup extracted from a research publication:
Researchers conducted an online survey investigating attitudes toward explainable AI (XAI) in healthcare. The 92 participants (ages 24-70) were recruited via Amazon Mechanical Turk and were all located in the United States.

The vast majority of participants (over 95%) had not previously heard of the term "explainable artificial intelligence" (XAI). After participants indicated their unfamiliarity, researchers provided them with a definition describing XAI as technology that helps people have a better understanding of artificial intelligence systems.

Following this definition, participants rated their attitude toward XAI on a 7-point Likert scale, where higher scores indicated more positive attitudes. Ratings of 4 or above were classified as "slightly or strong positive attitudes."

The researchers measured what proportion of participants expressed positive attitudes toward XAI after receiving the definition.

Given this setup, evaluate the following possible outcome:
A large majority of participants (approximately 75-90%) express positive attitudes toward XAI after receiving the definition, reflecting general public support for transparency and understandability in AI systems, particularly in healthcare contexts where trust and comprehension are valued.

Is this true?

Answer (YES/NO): NO